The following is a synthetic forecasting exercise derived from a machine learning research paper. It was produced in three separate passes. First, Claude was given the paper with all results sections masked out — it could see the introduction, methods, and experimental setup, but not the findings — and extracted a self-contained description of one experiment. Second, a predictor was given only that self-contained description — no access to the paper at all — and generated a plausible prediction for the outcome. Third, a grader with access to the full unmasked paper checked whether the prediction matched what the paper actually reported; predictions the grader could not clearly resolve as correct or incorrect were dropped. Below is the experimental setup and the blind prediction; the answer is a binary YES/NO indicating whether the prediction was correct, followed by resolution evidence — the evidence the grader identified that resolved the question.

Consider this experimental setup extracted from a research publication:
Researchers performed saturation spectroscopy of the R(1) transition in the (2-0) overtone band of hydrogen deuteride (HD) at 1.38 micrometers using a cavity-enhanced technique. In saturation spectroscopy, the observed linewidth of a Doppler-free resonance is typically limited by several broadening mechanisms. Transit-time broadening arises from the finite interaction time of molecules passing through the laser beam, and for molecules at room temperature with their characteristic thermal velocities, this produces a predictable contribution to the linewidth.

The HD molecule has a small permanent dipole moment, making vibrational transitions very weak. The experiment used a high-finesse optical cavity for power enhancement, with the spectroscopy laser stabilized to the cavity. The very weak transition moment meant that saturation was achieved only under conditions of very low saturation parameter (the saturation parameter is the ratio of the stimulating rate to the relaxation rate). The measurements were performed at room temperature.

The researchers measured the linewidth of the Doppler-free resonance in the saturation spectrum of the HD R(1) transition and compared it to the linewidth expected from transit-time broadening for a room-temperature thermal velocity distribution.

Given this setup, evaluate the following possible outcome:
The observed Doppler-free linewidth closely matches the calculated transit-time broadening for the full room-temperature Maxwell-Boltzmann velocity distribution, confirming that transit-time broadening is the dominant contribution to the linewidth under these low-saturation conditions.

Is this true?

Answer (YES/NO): NO